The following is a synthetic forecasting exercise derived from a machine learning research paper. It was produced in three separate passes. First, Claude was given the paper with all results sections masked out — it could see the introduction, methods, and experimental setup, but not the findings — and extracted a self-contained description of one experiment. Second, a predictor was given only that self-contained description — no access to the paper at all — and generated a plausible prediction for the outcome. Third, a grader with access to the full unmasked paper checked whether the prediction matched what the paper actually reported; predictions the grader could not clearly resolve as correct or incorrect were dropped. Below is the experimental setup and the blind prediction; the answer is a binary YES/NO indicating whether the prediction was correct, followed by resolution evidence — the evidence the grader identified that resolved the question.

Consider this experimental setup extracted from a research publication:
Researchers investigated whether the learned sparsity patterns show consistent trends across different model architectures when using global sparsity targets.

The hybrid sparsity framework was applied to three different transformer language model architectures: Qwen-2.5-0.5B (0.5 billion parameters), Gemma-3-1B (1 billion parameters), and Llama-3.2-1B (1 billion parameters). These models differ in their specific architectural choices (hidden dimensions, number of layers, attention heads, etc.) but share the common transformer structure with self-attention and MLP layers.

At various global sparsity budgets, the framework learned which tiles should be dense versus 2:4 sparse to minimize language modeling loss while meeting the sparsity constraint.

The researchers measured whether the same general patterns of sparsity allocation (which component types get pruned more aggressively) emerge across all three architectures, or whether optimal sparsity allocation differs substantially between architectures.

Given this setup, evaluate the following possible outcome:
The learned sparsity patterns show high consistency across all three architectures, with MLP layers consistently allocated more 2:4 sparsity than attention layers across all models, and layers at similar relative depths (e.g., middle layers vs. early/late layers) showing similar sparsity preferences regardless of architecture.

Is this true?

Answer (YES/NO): YES